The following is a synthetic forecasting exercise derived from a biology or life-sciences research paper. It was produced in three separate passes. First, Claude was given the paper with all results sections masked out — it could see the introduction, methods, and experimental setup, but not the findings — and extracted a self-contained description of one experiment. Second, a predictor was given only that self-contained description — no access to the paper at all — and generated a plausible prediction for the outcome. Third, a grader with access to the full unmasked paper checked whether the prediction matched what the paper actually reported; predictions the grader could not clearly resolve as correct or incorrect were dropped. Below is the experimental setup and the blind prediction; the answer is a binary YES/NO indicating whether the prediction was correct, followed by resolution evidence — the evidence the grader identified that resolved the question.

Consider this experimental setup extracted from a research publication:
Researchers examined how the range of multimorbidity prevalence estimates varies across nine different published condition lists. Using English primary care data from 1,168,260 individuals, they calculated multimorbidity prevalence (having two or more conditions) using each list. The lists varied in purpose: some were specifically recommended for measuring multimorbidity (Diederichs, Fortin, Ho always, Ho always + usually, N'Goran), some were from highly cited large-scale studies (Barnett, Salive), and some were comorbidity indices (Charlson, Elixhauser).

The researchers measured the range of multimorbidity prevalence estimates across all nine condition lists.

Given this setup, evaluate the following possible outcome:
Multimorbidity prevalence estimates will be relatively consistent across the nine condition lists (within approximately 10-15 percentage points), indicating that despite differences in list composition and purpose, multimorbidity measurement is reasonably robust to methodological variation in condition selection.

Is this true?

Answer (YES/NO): NO